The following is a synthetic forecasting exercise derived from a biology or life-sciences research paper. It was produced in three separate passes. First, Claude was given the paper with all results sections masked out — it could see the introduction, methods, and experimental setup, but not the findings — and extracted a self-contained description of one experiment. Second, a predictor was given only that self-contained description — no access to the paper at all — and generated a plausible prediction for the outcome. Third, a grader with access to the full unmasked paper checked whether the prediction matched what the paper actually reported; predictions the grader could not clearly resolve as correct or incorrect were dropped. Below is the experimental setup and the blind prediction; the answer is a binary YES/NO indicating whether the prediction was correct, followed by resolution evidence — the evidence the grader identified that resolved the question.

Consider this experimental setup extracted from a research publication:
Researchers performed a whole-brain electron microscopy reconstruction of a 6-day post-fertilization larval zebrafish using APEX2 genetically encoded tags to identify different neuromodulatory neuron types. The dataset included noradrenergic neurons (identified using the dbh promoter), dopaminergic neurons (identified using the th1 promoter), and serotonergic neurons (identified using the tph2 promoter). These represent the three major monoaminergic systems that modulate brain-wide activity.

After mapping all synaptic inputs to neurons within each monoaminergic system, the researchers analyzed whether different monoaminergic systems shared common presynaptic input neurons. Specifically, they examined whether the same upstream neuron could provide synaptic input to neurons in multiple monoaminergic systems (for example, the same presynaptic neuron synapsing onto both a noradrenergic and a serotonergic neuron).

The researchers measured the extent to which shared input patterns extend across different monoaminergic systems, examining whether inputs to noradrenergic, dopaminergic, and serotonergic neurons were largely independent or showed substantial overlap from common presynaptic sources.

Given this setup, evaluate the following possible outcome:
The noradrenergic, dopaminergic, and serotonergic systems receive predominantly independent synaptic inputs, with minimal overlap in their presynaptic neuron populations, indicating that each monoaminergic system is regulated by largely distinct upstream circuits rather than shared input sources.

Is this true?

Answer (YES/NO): NO